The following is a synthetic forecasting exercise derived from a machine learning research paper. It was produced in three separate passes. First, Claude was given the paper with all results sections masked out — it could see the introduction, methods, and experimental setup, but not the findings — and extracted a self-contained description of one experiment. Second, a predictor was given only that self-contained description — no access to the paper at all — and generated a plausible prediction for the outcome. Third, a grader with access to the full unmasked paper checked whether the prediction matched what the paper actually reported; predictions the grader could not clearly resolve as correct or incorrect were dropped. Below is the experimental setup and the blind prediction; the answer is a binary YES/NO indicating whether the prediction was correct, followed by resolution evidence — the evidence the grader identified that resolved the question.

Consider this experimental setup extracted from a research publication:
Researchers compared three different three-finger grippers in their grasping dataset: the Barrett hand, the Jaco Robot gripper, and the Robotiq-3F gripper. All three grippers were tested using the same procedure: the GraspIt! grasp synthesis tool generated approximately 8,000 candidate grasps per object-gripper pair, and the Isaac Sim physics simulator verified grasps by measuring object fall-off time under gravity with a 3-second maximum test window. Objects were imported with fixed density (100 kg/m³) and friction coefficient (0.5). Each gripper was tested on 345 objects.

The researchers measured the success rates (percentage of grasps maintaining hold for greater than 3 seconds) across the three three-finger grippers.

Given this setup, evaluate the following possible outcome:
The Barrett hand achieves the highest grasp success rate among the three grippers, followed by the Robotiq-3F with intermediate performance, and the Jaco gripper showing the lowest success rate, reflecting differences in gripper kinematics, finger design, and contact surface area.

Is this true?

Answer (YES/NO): NO